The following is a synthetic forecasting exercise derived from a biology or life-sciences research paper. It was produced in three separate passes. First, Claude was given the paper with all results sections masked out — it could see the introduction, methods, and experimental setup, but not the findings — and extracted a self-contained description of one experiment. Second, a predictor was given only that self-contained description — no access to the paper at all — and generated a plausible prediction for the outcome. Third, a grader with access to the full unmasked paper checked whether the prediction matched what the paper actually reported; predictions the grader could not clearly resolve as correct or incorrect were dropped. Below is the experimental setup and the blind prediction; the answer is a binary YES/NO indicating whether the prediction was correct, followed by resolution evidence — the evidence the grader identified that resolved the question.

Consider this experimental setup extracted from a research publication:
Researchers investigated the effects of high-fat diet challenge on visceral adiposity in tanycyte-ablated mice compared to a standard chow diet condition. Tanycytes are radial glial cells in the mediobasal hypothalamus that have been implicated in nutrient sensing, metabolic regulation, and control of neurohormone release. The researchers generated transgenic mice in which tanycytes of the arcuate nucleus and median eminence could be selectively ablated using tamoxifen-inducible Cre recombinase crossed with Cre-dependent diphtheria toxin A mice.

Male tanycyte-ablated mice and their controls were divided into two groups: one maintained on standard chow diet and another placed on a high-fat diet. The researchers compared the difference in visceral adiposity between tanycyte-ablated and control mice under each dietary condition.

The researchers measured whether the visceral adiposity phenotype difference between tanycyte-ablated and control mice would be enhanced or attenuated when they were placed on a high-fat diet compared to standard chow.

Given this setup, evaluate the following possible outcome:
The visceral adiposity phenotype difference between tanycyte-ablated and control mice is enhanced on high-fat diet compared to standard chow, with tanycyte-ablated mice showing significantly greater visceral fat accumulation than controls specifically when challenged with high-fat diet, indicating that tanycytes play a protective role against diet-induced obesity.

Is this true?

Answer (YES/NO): NO